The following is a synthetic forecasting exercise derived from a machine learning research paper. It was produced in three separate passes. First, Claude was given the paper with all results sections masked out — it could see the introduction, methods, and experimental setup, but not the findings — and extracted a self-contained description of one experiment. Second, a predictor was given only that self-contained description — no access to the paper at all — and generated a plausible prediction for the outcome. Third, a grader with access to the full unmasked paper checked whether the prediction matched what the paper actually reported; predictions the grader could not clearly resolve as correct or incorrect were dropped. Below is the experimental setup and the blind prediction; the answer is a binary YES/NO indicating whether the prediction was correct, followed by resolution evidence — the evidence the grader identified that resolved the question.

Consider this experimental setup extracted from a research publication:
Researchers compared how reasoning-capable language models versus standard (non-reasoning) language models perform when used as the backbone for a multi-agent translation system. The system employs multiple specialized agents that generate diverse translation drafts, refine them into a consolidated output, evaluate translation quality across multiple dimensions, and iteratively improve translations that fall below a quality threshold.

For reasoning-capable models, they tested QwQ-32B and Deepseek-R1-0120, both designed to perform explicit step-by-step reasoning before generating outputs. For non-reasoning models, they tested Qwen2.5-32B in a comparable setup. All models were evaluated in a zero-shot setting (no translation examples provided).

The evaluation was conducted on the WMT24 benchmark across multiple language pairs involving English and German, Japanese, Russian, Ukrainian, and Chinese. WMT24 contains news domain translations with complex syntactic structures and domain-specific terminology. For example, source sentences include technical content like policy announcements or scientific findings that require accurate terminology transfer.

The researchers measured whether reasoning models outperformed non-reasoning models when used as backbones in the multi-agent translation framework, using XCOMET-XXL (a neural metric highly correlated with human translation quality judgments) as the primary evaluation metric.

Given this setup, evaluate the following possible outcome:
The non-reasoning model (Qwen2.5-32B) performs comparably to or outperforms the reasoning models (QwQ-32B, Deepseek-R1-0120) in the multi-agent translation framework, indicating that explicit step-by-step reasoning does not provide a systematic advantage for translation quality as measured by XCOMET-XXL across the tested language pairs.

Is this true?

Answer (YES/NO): NO